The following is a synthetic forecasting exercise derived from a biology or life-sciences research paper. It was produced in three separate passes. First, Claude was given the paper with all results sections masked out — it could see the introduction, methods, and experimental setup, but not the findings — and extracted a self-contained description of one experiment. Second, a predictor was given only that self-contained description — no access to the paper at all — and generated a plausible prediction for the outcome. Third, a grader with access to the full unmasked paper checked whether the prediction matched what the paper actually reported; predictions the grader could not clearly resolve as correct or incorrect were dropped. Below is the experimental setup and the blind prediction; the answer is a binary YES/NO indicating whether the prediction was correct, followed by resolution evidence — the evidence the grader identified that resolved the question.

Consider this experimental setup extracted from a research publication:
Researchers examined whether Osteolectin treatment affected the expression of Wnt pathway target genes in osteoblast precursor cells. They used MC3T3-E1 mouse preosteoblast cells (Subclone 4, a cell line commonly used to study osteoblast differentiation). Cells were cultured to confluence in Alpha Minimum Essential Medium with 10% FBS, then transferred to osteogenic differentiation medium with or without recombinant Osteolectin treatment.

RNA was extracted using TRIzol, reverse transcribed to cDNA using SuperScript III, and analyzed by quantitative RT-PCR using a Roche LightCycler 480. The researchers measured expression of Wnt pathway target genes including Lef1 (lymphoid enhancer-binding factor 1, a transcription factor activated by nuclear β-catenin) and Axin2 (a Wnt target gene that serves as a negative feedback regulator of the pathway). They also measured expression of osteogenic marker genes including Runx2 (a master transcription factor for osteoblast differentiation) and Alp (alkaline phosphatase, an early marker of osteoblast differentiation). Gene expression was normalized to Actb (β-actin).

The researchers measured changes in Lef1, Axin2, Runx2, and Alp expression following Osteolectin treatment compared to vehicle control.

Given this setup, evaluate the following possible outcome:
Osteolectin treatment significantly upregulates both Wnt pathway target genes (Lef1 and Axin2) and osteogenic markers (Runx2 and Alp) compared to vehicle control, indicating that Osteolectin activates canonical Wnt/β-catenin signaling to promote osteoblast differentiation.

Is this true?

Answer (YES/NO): YES